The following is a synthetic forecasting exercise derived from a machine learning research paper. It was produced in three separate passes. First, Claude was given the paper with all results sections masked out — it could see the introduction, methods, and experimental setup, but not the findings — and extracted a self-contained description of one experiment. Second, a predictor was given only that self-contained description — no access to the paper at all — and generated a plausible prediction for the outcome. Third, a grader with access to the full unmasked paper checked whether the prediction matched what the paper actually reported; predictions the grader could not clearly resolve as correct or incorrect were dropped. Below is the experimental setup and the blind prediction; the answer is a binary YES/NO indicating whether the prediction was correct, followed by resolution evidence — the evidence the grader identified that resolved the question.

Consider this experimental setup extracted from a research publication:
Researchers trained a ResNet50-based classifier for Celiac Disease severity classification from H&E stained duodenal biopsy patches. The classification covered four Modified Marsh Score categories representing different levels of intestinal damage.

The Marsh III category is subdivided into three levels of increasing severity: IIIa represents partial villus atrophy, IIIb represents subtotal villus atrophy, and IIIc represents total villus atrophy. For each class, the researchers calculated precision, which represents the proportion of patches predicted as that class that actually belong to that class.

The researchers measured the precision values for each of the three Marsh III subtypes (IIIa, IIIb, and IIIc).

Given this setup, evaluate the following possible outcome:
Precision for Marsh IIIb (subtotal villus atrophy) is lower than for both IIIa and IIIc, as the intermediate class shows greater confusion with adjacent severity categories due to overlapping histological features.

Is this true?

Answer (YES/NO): YES